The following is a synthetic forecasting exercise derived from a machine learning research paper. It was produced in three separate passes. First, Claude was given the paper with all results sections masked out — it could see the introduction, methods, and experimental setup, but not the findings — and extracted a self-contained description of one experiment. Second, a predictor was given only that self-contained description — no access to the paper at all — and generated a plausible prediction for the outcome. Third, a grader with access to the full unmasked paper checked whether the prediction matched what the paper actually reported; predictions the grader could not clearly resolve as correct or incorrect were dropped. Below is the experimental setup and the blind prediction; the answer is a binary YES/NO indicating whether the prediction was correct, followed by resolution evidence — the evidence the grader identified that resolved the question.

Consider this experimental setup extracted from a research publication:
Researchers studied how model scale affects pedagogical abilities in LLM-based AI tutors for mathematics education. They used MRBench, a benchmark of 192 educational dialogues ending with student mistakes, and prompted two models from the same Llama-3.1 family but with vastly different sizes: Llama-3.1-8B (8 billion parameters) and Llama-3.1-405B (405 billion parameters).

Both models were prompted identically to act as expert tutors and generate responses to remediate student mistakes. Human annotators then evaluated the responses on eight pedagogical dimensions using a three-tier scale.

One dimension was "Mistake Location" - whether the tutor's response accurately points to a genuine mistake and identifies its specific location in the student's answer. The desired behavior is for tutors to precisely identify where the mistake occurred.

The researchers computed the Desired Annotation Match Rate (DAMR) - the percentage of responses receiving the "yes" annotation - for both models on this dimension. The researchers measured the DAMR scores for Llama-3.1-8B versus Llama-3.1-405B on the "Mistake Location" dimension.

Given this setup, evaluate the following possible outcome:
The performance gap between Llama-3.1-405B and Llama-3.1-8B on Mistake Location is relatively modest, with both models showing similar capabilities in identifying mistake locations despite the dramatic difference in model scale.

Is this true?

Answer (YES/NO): NO